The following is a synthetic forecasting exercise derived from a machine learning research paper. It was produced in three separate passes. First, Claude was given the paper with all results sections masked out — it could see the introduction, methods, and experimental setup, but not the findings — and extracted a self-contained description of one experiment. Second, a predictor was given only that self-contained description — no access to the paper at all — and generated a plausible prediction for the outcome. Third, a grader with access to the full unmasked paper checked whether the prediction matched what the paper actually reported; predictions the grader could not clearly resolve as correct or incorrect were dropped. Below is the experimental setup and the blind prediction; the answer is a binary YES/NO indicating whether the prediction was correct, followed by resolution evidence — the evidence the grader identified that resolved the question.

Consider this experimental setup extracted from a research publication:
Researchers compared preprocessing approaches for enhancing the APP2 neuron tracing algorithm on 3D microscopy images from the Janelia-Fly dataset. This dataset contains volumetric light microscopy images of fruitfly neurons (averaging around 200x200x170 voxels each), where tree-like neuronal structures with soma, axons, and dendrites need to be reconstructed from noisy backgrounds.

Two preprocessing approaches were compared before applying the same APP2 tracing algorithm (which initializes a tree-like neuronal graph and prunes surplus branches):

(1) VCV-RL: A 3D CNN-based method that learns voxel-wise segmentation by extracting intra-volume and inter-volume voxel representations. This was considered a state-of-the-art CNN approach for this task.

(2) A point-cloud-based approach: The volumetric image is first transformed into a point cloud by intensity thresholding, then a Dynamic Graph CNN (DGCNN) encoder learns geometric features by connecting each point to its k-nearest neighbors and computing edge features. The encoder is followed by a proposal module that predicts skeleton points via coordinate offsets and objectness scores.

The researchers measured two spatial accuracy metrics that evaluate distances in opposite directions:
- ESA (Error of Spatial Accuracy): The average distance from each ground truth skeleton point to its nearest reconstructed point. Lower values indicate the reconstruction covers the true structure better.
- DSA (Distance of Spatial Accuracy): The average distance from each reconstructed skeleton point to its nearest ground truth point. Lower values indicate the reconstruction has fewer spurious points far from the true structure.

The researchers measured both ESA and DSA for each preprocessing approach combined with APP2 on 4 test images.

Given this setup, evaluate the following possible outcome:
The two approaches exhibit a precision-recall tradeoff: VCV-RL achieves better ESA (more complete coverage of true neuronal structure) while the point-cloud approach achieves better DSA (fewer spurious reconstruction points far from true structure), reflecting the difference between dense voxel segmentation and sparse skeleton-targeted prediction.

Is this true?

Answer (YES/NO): NO